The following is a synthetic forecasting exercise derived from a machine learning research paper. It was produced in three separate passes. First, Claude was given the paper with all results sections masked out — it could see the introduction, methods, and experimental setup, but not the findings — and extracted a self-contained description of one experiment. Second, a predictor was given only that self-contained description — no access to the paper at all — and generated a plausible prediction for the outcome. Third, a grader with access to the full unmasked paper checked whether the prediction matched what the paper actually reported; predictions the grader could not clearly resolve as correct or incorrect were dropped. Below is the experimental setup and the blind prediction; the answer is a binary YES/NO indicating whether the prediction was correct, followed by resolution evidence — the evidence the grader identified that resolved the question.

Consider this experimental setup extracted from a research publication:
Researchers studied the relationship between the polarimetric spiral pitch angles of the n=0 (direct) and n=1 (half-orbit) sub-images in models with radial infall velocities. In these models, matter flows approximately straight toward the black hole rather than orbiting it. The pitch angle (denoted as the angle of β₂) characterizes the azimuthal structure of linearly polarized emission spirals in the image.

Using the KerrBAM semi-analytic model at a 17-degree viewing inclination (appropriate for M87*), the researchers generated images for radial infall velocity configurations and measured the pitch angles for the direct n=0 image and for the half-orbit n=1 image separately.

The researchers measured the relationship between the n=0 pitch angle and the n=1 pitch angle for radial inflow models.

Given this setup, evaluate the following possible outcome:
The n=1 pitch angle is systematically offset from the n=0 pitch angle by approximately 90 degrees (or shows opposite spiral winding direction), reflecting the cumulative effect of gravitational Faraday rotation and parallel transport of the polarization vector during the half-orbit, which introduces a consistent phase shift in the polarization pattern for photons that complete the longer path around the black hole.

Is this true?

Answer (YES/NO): NO